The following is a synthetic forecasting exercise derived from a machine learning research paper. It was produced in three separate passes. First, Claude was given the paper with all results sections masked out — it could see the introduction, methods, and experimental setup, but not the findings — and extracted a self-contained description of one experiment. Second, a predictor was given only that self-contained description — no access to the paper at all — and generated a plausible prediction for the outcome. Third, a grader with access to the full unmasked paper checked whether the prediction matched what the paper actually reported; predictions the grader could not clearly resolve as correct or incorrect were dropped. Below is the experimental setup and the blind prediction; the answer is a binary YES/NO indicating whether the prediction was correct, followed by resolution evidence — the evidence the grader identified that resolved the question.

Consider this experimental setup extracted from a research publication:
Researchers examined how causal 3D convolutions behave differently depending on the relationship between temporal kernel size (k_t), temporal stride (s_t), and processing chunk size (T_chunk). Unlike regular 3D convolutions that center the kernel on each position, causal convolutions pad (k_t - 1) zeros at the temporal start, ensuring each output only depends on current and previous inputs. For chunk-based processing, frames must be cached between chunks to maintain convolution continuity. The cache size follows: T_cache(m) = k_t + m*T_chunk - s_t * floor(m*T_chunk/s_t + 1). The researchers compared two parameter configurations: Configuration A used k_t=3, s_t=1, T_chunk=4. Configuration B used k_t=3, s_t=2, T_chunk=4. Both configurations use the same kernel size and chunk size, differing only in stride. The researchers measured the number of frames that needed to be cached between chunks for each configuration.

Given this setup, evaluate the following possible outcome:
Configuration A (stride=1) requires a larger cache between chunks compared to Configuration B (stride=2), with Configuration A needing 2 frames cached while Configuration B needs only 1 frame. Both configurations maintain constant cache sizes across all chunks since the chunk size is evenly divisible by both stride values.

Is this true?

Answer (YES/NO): YES